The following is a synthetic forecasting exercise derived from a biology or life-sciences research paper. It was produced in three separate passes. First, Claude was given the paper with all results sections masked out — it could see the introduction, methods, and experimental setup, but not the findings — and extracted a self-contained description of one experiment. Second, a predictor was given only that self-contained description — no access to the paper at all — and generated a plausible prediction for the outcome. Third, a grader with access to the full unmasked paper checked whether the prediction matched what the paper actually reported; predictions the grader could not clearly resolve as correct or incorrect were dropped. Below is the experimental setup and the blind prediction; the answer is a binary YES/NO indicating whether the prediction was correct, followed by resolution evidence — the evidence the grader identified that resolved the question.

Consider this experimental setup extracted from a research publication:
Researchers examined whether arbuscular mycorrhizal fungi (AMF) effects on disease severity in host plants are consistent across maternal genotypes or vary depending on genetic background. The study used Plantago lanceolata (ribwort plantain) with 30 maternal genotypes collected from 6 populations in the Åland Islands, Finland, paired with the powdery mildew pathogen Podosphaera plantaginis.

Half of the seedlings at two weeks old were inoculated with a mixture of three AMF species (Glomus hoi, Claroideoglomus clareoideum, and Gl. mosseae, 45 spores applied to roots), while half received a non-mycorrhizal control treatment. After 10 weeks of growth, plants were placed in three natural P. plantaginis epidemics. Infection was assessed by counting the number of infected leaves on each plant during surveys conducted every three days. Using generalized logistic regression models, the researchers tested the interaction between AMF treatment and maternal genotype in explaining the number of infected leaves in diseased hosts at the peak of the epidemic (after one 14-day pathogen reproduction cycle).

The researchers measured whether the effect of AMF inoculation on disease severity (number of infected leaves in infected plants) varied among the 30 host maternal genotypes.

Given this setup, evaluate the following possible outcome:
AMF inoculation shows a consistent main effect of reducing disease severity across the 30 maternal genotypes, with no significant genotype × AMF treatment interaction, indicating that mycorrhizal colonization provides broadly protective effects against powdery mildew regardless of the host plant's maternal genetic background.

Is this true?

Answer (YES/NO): NO